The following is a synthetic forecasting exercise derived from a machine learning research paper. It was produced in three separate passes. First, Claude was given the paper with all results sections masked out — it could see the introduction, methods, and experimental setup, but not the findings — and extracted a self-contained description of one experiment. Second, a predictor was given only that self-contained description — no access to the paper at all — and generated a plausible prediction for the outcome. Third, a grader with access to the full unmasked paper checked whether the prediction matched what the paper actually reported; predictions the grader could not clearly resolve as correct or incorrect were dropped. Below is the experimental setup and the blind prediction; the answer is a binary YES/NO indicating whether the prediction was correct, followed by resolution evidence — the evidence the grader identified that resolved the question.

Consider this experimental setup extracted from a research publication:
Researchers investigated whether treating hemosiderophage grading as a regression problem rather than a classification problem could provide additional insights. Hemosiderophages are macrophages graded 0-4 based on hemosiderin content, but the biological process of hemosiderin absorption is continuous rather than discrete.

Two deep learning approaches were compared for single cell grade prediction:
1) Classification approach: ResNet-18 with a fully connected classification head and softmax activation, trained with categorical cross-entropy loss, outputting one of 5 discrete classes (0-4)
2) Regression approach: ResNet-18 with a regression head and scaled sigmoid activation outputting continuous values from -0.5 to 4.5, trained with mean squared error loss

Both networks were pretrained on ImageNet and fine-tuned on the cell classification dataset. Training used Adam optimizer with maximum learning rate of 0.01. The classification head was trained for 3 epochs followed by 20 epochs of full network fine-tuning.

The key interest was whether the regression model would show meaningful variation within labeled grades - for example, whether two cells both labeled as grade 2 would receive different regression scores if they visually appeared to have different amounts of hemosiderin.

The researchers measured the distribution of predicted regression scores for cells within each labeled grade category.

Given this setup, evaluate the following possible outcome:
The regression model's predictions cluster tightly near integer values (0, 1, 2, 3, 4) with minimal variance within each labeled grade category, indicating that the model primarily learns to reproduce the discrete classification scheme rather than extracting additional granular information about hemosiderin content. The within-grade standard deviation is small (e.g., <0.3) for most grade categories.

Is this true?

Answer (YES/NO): NO